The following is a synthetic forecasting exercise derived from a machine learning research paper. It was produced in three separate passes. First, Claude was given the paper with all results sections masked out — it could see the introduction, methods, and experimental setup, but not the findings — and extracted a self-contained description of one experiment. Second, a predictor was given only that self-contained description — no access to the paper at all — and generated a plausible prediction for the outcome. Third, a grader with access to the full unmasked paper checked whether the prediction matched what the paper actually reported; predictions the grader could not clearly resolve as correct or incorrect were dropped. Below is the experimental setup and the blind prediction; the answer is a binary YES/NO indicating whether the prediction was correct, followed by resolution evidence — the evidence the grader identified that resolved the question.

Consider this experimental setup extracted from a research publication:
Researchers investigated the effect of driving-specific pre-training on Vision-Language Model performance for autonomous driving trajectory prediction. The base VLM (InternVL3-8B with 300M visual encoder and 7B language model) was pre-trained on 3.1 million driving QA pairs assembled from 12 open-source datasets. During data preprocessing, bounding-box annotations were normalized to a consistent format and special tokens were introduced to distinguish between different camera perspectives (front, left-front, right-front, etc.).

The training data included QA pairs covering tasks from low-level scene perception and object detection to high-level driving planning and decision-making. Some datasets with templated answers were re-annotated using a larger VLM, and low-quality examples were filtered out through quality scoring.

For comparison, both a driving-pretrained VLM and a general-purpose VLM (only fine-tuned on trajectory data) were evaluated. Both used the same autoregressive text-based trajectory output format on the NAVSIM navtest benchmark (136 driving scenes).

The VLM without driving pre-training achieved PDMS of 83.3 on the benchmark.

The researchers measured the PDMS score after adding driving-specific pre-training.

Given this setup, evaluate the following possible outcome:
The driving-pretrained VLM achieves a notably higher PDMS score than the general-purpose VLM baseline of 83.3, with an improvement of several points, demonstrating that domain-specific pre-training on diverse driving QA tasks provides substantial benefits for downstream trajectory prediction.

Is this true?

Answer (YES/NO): YES